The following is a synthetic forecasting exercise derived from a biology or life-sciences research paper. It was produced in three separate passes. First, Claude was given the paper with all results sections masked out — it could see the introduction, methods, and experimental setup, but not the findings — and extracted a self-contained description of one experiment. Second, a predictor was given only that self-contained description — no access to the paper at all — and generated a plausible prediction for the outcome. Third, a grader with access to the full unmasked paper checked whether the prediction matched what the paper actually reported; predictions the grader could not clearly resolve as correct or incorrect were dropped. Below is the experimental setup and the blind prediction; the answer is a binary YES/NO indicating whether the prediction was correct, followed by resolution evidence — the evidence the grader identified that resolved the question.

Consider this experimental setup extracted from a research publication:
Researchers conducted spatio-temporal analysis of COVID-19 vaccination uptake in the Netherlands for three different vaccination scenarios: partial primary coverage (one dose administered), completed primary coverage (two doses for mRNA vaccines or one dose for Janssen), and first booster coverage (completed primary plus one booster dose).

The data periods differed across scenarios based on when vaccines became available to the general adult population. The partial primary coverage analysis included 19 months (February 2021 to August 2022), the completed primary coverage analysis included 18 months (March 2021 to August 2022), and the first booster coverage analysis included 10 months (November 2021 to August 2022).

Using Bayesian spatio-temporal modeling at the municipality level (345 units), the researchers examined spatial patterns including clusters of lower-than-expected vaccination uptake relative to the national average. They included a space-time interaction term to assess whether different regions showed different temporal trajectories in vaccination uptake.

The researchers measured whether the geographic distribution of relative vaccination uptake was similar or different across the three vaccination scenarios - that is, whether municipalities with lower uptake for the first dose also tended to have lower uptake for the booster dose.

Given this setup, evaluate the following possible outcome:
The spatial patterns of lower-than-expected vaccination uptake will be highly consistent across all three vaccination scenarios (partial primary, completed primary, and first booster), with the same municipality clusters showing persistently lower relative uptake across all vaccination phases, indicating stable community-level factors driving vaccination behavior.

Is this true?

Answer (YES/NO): YES